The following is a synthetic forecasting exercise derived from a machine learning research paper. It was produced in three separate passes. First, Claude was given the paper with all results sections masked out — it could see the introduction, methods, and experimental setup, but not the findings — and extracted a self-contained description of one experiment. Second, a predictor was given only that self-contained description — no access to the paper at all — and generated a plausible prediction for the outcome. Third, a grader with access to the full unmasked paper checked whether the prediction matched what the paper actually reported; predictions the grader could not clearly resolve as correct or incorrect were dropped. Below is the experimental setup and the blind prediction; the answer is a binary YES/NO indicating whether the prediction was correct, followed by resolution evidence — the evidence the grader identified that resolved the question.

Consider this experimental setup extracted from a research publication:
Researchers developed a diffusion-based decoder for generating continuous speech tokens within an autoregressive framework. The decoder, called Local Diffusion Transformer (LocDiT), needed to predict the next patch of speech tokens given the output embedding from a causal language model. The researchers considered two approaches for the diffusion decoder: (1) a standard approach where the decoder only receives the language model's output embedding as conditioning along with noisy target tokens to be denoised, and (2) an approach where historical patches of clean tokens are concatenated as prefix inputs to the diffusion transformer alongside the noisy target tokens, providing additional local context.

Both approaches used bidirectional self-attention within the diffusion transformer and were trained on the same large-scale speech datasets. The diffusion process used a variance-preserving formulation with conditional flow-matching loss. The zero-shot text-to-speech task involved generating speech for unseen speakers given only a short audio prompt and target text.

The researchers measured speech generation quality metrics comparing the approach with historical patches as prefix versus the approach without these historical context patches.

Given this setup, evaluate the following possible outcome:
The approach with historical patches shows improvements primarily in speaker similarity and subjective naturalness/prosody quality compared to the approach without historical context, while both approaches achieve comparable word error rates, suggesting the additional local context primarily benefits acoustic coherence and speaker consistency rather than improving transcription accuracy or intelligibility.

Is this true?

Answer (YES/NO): NO